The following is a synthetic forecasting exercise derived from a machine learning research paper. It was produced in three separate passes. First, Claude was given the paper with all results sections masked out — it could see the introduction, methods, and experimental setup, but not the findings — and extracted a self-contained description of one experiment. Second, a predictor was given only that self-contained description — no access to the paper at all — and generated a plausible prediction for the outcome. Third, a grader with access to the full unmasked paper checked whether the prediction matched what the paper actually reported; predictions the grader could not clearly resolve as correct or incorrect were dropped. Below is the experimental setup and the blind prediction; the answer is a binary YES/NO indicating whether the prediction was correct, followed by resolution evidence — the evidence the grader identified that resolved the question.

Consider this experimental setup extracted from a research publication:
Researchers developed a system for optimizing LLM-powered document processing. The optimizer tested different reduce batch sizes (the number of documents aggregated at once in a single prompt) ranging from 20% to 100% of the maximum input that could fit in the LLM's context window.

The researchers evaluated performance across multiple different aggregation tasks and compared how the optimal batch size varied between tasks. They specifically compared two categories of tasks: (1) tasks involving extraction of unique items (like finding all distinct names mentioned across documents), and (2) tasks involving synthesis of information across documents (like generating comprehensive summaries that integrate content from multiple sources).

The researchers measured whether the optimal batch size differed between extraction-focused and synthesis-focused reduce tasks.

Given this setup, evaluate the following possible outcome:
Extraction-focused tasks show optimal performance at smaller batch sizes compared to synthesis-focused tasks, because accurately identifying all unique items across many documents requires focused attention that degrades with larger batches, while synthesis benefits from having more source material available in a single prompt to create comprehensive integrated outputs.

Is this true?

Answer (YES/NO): YES